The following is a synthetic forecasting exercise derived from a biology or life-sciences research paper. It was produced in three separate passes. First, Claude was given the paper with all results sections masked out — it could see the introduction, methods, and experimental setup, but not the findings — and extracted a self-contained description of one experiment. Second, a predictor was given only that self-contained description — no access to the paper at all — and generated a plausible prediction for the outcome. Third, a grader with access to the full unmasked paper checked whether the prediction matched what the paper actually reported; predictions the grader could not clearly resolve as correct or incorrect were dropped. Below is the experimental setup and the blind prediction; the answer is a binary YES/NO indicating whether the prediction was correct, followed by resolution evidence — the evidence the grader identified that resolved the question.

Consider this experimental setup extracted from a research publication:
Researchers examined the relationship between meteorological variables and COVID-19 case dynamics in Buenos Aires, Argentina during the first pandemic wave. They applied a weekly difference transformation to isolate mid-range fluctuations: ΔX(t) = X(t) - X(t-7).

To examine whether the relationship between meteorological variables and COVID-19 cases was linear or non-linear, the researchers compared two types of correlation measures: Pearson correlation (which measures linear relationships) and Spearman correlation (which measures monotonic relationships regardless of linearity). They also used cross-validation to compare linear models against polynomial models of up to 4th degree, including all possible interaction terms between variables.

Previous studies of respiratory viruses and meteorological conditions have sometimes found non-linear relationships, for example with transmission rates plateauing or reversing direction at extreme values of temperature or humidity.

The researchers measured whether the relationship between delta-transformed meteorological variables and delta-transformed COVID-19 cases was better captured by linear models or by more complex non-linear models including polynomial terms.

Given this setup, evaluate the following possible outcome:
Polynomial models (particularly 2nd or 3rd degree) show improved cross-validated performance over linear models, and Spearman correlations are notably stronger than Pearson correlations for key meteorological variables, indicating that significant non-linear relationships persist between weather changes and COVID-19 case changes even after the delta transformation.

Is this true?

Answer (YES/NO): NO